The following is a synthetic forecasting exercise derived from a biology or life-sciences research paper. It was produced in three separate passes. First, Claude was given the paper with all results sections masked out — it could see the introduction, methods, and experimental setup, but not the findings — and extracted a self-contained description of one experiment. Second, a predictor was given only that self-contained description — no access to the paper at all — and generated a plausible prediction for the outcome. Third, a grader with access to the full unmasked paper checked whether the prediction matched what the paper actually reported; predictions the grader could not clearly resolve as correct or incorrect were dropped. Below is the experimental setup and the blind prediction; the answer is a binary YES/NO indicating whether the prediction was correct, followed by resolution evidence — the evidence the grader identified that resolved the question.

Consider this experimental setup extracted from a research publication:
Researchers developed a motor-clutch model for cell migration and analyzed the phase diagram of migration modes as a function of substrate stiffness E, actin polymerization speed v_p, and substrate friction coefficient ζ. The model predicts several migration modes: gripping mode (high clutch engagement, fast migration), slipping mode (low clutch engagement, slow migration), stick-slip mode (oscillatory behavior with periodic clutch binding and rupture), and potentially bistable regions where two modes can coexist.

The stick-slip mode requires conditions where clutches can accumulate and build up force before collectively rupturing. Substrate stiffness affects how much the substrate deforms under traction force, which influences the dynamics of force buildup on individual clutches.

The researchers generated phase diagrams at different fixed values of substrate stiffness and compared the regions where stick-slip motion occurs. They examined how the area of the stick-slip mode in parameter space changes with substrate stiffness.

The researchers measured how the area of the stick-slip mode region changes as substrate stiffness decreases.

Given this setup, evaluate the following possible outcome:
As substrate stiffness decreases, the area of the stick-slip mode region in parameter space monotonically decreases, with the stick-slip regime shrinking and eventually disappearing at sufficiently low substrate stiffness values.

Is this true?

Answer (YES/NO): NO